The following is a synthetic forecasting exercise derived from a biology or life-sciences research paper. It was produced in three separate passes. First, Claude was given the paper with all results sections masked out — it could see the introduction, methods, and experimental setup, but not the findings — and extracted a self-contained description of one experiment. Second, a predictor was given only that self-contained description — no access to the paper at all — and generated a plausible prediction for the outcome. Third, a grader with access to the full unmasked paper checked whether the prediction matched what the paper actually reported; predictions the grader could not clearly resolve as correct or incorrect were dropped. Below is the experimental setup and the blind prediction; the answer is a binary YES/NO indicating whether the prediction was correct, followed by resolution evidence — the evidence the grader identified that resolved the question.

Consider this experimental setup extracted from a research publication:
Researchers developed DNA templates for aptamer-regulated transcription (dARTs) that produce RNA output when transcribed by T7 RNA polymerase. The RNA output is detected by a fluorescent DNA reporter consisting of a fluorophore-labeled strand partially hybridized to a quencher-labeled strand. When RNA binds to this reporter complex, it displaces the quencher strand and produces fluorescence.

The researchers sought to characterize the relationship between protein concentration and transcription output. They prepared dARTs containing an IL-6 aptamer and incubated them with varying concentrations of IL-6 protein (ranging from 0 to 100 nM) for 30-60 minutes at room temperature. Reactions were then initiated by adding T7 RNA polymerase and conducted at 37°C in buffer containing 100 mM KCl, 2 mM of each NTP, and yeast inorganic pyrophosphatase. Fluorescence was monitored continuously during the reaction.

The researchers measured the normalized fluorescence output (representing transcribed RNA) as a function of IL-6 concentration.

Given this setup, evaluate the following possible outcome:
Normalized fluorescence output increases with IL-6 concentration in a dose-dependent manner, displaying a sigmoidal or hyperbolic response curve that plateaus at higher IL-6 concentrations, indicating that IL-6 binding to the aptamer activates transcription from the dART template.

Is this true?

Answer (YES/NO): NO